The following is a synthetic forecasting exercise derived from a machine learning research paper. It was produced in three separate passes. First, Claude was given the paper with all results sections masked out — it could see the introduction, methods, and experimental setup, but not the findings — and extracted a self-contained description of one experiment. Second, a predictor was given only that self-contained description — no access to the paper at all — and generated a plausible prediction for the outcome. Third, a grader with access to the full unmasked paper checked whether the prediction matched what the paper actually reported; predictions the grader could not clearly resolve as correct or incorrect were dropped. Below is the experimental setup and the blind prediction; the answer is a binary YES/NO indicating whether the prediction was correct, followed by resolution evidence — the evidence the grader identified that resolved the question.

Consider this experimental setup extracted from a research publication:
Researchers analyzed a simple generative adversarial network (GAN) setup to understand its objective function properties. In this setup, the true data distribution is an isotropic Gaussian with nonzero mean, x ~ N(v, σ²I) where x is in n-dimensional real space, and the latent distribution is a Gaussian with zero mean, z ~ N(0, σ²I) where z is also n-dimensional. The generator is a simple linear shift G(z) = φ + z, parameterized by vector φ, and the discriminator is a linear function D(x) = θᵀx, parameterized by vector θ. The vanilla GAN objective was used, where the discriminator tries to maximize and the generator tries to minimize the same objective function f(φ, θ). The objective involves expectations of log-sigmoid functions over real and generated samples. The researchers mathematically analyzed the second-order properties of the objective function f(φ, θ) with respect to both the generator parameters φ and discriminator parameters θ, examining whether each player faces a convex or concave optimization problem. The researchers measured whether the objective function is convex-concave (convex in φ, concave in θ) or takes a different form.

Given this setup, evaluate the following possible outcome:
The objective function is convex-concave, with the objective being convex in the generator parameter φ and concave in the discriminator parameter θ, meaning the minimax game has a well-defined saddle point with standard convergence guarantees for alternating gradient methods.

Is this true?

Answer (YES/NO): NO